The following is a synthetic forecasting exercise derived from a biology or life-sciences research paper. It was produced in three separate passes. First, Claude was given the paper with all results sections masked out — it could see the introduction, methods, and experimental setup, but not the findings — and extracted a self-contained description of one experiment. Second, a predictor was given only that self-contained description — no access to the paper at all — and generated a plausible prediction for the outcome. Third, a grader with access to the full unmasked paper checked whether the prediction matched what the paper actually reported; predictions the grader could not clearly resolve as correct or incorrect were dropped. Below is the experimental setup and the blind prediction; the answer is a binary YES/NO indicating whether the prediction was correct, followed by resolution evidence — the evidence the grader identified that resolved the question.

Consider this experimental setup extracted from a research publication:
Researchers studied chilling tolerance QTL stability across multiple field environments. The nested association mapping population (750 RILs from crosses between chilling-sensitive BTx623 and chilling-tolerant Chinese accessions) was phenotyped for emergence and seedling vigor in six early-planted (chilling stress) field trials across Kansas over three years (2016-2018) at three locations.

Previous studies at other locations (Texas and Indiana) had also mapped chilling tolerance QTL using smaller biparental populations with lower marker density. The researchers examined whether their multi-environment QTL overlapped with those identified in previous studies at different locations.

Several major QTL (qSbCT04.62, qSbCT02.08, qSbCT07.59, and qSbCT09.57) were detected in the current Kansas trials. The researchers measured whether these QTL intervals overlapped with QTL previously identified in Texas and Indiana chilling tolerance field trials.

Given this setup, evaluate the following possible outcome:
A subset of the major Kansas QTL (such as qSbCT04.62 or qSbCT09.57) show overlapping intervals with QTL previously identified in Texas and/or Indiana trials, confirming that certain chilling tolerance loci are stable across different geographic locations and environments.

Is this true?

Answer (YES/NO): YES